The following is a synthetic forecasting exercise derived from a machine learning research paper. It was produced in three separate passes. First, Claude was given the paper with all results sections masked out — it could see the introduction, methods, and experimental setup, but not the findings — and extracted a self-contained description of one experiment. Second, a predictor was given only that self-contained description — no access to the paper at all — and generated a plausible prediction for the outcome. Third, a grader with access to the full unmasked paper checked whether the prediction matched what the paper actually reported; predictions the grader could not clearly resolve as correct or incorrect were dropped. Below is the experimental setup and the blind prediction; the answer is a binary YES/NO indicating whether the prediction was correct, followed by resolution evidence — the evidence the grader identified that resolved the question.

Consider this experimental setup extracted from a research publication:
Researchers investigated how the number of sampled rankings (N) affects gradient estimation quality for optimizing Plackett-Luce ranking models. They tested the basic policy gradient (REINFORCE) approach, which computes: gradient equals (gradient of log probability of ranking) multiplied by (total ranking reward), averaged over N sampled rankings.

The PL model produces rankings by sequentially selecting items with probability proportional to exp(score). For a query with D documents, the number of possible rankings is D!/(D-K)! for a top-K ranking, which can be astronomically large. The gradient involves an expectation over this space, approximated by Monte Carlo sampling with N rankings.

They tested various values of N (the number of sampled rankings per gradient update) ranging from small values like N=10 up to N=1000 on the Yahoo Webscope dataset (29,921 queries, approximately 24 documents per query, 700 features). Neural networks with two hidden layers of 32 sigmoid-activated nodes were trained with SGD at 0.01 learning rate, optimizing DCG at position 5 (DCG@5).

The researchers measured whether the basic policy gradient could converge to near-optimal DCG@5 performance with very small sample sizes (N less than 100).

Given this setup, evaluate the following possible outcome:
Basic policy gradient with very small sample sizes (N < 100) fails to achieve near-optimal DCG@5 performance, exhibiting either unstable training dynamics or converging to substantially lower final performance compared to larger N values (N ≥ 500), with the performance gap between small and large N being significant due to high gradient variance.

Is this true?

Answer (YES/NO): YES